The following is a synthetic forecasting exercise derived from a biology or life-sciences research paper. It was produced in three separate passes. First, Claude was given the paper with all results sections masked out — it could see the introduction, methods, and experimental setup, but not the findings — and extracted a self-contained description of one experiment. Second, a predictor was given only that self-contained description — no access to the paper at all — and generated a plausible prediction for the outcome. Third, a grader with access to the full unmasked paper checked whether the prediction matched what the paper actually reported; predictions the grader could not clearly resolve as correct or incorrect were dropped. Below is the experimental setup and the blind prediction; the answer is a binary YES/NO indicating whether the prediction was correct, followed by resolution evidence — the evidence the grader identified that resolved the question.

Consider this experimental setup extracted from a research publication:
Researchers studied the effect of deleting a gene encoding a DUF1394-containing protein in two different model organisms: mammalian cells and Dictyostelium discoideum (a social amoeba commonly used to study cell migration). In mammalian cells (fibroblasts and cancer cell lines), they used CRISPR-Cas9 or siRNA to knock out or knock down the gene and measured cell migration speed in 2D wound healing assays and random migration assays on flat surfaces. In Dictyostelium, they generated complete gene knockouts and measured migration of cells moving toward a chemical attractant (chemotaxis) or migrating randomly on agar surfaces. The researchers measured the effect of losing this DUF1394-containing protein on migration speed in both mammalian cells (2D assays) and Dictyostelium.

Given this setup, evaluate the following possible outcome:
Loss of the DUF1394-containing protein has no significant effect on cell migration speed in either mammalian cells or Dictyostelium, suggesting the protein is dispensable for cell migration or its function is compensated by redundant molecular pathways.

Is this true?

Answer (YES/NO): NO